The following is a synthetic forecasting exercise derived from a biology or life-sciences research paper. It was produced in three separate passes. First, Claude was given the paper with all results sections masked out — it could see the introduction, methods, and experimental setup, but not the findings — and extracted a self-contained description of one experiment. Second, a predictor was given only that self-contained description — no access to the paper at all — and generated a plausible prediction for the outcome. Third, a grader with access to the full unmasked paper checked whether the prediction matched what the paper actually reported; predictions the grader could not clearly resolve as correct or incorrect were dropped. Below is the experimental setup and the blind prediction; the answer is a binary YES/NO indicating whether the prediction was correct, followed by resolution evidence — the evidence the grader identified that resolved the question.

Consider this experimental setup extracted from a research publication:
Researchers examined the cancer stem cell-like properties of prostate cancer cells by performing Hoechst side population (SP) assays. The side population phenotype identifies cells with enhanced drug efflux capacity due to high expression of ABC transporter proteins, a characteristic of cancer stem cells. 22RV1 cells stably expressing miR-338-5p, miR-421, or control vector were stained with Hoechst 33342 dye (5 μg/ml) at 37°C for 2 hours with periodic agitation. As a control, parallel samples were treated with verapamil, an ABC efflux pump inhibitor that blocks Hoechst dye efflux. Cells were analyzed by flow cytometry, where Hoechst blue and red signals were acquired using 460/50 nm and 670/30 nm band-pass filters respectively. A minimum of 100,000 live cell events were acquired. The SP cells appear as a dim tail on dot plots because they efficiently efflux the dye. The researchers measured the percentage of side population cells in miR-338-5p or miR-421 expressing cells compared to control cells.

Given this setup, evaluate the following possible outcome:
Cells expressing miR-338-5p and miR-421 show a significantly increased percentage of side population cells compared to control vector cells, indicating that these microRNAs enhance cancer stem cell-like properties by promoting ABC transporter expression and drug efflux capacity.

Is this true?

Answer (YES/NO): NO